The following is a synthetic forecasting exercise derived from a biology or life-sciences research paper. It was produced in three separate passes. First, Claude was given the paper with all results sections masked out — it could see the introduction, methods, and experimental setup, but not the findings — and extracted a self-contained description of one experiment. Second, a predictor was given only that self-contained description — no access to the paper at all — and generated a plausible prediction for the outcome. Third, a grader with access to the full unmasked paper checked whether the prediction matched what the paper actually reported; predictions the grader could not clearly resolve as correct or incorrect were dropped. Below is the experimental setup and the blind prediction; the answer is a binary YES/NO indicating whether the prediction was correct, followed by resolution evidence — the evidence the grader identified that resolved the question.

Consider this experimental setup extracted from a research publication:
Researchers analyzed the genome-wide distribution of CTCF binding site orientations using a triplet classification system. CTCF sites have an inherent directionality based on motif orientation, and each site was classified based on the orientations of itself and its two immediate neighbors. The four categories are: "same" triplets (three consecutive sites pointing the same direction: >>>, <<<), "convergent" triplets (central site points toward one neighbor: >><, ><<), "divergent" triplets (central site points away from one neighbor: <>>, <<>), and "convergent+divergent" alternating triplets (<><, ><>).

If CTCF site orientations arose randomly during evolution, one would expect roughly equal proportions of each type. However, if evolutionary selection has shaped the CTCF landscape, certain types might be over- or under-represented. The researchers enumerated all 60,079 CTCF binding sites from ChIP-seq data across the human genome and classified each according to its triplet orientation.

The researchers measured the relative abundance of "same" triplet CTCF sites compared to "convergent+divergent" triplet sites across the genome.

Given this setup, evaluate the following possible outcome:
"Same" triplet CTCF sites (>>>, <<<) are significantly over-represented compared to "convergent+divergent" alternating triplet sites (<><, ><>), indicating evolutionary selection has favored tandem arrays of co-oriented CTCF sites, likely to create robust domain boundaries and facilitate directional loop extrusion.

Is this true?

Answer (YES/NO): NO